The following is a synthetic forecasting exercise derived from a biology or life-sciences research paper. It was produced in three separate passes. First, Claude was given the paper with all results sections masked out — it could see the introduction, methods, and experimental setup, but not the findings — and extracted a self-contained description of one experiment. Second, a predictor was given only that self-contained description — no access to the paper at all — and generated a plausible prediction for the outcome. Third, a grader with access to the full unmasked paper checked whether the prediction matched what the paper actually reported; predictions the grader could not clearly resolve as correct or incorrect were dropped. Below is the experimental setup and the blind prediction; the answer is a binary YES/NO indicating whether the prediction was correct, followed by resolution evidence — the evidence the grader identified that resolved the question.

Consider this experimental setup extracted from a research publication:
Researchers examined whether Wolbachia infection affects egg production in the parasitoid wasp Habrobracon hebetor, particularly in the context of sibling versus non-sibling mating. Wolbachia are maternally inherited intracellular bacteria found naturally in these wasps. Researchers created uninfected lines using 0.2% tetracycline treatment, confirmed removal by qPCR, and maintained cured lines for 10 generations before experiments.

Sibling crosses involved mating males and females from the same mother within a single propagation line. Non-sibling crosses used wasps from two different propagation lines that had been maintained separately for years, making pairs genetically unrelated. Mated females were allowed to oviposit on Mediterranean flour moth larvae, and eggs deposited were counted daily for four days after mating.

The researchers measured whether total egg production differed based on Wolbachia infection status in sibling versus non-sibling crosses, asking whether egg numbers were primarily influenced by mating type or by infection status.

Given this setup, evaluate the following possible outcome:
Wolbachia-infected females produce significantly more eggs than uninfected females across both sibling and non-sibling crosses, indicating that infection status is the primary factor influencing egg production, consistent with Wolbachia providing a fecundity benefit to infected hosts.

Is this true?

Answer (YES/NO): NO